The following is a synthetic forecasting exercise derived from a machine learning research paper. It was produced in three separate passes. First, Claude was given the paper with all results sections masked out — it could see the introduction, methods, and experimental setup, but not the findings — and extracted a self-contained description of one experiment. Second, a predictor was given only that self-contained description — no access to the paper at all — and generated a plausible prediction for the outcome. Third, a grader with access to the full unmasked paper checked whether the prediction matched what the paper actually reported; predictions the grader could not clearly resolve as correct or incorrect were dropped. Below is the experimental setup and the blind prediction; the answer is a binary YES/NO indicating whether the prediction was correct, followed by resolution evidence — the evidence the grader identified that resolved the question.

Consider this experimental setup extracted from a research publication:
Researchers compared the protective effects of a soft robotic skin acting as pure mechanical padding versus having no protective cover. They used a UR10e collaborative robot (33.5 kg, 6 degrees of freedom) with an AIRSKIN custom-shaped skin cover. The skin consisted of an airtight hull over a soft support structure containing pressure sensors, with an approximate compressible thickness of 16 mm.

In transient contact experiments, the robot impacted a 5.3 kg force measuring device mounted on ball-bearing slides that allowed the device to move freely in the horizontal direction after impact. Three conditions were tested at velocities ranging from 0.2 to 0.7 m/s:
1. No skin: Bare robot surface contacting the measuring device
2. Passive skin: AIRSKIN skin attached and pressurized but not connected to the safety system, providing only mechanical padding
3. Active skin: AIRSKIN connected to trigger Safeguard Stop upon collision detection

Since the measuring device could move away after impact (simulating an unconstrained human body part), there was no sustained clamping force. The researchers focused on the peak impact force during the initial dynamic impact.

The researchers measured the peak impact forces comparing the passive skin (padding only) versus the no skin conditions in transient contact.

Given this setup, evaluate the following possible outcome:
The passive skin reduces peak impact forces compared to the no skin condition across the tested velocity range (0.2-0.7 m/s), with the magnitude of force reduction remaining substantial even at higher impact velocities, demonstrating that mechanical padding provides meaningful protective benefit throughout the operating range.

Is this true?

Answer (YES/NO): YES